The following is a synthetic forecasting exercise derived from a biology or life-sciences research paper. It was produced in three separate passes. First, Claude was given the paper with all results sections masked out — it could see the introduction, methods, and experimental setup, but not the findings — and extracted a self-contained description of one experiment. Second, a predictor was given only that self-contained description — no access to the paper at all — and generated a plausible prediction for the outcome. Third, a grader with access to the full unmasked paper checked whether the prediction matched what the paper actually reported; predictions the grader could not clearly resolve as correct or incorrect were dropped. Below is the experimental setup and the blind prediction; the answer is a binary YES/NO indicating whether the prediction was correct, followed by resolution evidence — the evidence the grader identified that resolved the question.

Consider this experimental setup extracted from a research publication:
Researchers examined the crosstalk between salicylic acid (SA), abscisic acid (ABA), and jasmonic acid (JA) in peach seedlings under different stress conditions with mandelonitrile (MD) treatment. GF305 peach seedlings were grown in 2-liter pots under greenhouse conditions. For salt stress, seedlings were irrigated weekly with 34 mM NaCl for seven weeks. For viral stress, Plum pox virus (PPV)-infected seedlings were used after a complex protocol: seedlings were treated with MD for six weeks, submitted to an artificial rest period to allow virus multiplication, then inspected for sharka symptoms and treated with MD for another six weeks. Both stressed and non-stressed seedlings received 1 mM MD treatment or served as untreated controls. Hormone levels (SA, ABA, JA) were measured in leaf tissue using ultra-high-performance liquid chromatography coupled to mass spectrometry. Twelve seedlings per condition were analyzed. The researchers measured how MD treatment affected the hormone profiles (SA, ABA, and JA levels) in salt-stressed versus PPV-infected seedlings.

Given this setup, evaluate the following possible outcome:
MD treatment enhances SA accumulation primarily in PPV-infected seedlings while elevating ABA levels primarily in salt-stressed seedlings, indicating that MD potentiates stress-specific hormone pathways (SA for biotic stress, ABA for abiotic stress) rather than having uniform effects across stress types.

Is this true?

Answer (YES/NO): NO